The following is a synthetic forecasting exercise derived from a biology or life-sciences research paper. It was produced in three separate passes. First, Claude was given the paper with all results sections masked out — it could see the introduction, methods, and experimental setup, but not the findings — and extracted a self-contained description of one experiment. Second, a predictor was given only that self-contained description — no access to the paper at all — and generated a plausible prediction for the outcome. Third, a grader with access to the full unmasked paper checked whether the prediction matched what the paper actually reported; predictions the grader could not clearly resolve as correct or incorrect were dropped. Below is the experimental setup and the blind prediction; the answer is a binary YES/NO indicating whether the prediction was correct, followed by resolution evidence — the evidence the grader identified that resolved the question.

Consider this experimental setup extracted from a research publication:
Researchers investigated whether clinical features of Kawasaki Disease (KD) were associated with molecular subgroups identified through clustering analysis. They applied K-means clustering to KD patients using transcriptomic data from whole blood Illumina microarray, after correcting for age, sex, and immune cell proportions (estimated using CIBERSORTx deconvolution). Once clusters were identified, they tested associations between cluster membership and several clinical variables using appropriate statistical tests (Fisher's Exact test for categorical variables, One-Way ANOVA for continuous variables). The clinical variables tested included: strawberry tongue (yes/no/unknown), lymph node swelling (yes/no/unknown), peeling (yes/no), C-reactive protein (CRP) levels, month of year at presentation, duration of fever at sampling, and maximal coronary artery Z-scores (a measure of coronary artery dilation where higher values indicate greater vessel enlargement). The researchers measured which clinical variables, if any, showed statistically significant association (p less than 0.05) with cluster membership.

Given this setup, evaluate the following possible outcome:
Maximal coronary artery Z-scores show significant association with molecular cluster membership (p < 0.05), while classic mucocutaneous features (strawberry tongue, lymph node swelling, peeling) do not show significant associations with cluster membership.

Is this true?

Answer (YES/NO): NO